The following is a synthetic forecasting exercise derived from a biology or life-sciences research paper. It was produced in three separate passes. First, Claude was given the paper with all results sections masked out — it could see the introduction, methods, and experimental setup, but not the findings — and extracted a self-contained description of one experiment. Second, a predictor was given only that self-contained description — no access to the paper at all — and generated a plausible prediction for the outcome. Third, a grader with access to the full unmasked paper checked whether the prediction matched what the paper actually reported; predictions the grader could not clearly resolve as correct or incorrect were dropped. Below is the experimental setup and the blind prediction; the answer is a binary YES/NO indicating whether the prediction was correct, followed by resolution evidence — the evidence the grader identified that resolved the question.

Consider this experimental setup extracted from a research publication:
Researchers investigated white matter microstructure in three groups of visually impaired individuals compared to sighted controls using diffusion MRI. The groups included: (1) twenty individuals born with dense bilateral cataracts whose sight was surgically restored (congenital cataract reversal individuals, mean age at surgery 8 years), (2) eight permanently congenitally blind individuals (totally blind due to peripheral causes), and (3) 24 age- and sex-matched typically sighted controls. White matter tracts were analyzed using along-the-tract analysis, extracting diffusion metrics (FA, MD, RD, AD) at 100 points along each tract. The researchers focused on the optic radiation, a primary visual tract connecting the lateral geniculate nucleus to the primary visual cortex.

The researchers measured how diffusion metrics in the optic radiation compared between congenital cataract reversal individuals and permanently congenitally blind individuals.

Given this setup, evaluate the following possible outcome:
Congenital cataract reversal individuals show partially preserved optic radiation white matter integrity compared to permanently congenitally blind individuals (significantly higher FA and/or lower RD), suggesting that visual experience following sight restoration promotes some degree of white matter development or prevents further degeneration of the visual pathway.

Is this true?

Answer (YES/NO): YES